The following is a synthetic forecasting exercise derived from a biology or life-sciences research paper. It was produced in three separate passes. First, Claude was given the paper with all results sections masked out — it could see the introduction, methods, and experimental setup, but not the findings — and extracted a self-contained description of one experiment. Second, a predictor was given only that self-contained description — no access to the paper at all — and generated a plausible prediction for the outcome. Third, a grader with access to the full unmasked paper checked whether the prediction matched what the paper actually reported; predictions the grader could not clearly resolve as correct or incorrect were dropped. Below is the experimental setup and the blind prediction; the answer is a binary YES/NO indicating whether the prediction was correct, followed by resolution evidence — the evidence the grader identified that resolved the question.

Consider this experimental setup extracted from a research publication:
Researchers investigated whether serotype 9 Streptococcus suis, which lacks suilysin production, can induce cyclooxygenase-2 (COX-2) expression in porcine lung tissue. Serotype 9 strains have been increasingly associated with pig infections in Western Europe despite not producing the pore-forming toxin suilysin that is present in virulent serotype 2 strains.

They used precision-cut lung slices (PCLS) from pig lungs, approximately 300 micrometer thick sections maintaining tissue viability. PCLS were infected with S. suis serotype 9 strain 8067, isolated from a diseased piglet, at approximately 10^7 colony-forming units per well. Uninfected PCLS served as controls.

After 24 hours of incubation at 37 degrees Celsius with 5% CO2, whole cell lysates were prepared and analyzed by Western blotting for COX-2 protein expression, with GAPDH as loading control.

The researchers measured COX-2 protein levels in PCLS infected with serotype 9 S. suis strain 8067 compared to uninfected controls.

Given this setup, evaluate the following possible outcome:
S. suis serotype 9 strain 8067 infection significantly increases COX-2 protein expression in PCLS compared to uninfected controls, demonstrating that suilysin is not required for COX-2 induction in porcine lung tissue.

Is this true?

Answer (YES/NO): NO